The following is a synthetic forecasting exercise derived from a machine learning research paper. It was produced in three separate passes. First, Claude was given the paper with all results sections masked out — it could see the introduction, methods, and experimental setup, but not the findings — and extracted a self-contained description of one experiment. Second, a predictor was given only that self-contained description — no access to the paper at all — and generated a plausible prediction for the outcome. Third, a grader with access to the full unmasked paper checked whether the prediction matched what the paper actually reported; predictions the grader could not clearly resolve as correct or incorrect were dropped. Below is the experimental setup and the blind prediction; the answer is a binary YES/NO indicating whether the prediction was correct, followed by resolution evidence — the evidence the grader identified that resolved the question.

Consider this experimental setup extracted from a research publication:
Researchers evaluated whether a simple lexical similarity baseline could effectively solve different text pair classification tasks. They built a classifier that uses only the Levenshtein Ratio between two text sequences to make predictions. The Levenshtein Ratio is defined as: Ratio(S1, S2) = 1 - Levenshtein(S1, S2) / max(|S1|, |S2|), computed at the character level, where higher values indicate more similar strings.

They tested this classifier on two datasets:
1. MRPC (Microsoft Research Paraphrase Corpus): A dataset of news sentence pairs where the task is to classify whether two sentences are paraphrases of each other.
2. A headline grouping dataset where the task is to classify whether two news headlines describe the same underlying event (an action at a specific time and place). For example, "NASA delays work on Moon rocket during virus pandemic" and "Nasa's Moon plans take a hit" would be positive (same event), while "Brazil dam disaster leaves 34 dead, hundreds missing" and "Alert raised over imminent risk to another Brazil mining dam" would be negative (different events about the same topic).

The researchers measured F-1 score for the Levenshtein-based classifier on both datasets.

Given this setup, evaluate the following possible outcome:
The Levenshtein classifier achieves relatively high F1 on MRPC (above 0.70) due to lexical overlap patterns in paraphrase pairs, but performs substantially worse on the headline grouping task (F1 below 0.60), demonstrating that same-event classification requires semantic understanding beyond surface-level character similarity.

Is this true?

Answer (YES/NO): YES